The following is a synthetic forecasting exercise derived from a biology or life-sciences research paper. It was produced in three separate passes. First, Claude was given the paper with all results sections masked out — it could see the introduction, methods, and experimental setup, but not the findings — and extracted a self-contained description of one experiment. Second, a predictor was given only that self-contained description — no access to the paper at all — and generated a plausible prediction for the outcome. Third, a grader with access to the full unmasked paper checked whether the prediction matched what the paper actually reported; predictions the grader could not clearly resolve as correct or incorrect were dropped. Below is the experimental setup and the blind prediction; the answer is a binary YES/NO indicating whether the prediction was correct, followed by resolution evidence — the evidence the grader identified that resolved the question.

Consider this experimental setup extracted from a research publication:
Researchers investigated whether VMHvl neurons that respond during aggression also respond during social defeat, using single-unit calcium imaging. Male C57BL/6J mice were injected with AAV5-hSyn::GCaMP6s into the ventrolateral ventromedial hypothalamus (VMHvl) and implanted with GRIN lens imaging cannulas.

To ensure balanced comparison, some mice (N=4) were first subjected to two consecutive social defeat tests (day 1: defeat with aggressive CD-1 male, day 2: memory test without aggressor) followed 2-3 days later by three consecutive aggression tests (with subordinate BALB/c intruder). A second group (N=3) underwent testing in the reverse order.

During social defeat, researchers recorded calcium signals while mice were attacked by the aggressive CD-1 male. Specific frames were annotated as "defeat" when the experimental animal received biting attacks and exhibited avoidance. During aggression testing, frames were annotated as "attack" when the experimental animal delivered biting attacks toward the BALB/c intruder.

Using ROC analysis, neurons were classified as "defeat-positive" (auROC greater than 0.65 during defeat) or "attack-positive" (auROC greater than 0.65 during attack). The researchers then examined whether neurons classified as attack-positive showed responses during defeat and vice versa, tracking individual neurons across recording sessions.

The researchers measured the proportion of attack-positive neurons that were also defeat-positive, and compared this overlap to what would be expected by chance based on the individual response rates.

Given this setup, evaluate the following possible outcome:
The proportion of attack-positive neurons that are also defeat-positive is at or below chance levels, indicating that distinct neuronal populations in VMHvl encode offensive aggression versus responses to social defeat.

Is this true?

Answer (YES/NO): NO